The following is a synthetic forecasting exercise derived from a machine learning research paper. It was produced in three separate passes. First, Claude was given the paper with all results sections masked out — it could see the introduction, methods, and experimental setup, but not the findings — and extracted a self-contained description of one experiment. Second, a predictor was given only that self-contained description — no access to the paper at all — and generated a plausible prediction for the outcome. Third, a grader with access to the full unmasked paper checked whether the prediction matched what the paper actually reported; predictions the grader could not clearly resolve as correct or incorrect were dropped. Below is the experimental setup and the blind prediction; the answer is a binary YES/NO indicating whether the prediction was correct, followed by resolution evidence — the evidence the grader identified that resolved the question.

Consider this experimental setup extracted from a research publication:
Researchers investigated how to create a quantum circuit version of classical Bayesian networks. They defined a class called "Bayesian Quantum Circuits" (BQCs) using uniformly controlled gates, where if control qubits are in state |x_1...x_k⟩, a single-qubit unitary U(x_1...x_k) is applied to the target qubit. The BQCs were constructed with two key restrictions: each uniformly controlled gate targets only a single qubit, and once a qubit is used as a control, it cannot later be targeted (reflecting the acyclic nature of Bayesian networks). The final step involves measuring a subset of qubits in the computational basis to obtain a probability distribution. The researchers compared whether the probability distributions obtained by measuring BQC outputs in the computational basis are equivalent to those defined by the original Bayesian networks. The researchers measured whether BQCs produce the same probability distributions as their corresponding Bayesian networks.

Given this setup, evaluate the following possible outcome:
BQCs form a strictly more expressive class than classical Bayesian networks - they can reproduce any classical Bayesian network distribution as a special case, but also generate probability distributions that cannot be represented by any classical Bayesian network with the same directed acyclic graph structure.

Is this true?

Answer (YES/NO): NO